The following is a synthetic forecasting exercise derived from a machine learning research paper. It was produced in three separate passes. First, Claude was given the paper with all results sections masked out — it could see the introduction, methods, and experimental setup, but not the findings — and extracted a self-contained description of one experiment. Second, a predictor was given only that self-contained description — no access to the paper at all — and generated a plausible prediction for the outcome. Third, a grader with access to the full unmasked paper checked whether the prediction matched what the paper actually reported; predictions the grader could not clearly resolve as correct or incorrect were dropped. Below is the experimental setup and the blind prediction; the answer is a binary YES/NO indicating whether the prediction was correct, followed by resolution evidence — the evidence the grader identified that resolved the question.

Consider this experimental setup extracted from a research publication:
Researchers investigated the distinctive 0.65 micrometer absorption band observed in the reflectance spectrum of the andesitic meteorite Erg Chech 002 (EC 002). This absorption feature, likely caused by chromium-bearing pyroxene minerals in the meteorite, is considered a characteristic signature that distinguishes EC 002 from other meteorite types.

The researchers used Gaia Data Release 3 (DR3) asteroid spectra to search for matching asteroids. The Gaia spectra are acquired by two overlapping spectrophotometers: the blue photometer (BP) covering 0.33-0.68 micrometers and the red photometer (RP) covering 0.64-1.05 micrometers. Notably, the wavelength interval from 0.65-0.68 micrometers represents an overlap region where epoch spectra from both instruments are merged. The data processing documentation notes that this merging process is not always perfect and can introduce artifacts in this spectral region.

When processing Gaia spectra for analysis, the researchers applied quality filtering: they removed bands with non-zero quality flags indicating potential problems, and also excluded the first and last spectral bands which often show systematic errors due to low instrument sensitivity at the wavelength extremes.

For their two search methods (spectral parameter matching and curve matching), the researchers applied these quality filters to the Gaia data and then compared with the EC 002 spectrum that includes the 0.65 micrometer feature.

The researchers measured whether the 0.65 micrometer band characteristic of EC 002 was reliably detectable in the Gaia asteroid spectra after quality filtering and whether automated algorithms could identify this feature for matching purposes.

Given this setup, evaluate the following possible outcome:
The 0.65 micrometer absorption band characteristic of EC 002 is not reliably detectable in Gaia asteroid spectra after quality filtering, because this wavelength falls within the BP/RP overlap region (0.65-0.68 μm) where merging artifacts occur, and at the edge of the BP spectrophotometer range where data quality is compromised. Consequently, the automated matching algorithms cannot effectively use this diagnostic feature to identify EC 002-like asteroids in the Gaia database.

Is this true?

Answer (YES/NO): YES